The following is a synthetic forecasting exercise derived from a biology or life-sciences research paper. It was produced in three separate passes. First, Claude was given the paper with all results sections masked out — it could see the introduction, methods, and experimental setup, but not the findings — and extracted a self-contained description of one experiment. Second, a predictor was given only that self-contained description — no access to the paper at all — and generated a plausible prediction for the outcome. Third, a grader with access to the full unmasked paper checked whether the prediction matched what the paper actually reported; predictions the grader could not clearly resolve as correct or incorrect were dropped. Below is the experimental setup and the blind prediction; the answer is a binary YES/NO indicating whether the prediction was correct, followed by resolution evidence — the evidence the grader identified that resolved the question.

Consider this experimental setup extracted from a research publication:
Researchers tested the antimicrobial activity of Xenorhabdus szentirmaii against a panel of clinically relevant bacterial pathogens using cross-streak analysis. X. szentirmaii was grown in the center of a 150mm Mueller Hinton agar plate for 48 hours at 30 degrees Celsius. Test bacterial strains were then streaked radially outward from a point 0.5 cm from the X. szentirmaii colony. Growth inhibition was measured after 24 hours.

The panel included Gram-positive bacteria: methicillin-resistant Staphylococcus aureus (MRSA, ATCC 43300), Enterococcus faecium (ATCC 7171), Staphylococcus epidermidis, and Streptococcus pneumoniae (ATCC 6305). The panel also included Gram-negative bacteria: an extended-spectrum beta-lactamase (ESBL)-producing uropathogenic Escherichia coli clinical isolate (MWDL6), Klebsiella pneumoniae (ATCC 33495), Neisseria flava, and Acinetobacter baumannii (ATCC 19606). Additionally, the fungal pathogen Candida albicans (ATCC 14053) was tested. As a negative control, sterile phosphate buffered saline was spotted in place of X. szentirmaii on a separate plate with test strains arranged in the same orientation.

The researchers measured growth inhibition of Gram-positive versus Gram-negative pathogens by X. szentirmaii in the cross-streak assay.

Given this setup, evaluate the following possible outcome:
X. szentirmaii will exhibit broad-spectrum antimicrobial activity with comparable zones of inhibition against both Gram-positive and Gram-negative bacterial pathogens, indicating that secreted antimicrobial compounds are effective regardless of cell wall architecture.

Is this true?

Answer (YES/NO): NO